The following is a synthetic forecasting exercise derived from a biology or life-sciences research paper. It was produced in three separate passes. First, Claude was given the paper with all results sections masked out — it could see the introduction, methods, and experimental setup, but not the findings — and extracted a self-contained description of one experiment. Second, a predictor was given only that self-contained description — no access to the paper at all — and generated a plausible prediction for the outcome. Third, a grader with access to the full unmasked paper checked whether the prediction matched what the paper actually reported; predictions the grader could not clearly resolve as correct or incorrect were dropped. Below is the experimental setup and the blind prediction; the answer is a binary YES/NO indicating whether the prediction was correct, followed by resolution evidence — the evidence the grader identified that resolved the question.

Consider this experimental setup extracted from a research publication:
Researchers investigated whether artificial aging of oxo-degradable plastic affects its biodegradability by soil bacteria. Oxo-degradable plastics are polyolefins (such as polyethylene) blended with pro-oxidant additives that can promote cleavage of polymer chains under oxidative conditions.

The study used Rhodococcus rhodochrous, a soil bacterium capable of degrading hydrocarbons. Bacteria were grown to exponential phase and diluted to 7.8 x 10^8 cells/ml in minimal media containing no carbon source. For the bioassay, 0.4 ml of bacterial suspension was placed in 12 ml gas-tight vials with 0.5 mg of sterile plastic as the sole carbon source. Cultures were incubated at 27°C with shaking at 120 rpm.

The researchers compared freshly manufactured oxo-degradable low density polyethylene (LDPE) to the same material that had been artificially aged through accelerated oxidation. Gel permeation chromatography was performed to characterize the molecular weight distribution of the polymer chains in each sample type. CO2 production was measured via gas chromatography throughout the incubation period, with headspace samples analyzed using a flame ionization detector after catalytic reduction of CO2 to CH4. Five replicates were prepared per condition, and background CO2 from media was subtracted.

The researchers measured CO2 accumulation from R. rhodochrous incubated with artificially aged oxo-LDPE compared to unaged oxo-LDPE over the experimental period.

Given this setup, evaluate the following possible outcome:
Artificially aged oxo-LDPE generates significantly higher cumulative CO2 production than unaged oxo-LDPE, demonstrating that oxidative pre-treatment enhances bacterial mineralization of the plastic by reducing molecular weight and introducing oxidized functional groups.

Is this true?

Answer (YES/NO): YES